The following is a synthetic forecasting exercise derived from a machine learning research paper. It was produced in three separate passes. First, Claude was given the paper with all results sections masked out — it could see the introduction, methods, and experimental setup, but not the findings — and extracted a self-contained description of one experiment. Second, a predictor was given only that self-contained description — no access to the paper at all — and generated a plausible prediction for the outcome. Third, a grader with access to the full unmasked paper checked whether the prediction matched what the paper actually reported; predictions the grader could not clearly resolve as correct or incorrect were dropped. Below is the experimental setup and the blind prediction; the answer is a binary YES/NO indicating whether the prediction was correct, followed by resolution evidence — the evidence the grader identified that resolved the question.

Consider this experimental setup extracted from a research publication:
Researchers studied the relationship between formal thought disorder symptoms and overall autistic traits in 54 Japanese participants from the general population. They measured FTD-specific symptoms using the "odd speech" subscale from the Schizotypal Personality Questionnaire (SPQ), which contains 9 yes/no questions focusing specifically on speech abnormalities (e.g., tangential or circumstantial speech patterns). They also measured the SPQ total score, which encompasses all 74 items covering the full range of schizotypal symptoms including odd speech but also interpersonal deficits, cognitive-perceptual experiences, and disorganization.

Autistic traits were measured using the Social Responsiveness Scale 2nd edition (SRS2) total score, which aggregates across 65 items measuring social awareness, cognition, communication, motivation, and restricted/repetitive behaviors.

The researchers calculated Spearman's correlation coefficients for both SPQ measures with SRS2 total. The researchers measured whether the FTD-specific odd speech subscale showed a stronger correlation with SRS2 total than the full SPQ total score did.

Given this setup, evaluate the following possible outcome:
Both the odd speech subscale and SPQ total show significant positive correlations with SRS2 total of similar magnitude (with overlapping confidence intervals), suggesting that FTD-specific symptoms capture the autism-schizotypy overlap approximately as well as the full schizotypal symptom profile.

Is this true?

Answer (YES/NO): NO